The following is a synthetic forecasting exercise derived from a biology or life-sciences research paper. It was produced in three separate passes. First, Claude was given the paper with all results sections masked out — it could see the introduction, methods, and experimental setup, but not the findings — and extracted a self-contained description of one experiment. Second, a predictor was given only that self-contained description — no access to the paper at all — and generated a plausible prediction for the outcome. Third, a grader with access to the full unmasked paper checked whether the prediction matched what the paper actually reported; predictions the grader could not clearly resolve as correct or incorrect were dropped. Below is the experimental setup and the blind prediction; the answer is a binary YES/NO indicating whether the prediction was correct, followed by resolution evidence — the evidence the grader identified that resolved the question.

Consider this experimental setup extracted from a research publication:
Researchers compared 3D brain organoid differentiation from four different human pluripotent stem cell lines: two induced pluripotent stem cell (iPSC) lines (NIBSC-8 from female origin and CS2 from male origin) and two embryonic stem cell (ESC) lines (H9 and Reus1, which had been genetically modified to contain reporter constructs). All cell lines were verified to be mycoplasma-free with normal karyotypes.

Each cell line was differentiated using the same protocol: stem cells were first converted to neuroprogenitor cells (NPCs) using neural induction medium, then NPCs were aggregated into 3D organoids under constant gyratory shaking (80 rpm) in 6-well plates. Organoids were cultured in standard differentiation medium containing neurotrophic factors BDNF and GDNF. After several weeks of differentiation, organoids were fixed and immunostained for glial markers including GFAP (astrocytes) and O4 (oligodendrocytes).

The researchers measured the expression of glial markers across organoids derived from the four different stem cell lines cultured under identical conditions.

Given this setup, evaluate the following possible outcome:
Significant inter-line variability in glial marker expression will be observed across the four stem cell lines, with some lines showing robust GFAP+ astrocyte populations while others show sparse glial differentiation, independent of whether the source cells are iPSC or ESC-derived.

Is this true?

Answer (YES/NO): NO